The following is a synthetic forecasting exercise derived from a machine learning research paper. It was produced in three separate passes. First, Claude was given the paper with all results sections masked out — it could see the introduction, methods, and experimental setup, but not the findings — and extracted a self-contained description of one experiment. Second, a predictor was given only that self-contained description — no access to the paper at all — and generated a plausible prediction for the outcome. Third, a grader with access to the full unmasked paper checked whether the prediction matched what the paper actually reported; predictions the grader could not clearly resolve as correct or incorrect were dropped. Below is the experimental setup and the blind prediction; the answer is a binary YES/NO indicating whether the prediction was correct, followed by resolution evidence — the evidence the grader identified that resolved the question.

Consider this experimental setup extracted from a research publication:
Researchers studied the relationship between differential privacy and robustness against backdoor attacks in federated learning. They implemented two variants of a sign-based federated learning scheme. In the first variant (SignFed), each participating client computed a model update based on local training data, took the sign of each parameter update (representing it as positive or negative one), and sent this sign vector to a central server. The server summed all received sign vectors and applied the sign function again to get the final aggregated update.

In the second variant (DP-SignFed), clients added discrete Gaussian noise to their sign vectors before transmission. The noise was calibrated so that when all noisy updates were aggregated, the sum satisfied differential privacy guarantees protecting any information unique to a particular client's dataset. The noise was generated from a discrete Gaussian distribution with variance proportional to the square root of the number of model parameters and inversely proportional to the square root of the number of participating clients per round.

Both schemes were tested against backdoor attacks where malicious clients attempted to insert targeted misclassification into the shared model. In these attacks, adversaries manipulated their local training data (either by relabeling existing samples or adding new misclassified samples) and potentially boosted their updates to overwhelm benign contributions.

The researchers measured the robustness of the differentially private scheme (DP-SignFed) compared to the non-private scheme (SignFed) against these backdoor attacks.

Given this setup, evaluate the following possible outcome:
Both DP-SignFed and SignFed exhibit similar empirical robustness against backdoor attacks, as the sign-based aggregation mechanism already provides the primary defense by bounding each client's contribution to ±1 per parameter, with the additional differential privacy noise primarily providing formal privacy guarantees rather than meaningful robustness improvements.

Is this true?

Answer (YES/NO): NO